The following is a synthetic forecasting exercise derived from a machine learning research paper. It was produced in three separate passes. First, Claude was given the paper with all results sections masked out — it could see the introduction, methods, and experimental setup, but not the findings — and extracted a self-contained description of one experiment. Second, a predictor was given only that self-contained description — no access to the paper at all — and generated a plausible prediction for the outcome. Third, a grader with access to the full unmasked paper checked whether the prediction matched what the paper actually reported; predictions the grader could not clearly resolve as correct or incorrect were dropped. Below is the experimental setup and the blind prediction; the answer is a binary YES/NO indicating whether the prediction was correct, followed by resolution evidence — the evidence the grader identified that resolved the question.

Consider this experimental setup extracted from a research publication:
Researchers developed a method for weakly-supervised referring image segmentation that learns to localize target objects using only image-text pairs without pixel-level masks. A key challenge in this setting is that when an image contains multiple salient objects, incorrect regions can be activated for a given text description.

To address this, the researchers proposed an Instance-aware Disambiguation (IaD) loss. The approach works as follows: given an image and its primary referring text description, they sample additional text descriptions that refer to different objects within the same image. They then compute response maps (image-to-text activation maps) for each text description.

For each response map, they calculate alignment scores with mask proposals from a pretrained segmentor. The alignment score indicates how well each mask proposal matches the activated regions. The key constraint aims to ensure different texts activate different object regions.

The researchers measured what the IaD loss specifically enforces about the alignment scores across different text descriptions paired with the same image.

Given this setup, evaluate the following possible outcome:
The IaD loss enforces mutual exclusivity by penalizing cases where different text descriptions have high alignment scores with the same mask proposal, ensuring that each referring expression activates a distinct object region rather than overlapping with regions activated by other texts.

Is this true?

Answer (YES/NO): NO